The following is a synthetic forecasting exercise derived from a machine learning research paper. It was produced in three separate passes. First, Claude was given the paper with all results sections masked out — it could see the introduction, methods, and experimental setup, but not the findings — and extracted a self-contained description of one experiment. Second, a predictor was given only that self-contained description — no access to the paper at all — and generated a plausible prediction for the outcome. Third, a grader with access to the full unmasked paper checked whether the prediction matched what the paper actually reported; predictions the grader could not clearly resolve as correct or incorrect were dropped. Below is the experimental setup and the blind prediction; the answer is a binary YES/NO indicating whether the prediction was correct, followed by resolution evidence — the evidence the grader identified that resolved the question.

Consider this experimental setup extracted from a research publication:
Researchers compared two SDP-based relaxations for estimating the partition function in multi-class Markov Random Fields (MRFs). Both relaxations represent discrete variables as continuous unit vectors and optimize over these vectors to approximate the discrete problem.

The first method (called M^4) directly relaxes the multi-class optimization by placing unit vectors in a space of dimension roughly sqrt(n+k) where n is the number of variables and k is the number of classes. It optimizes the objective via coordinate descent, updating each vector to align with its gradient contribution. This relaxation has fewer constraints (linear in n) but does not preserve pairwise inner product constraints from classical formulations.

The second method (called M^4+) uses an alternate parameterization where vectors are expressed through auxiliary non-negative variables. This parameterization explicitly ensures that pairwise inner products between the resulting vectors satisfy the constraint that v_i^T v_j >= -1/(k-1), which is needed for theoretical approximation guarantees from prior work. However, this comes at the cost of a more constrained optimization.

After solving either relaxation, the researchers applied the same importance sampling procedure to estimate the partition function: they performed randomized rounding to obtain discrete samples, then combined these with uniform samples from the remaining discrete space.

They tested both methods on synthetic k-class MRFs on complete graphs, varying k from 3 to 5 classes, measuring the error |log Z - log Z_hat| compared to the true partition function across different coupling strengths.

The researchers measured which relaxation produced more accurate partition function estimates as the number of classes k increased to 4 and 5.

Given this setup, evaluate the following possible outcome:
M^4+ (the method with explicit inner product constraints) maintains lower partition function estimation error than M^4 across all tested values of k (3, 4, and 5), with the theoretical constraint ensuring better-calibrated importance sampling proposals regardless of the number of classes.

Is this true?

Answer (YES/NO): NO